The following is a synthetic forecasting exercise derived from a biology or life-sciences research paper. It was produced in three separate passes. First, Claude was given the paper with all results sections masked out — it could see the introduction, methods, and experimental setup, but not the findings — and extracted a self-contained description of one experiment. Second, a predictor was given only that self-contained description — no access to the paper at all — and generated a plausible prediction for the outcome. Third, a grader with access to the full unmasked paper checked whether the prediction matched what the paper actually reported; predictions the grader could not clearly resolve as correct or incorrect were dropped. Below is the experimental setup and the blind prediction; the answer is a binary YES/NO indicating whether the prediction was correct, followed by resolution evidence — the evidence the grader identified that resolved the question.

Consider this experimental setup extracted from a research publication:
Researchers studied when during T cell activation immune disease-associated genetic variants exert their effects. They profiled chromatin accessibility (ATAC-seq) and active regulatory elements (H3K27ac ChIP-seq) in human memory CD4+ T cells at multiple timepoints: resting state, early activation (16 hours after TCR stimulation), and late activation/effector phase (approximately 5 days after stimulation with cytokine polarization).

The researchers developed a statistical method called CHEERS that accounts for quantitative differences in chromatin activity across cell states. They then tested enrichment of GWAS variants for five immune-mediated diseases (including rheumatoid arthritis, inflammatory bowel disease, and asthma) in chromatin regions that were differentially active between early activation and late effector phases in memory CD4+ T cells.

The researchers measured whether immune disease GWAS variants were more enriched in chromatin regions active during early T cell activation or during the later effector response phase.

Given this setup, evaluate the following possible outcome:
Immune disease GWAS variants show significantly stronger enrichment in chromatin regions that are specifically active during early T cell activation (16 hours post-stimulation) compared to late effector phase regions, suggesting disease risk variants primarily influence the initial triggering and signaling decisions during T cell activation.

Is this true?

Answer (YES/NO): YES